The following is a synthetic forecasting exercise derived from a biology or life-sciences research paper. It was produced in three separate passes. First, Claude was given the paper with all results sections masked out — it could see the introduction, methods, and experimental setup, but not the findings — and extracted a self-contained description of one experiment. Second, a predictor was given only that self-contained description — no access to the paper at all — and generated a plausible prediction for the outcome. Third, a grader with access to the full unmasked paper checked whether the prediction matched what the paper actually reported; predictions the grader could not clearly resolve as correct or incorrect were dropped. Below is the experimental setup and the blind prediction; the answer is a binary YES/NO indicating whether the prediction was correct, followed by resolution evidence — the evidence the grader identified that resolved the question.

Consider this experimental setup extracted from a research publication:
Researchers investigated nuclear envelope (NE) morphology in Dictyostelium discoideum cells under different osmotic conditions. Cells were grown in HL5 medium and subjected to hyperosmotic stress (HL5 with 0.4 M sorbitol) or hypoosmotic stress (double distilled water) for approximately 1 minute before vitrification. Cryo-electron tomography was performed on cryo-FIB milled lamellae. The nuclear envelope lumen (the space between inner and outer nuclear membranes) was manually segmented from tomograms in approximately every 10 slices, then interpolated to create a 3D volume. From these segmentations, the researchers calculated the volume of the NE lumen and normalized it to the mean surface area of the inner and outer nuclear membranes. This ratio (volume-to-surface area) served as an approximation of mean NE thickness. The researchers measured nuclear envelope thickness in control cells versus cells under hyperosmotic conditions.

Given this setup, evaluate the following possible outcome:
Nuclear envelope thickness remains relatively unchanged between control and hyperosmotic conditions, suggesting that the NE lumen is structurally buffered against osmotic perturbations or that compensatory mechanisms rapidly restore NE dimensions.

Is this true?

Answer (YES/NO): NO